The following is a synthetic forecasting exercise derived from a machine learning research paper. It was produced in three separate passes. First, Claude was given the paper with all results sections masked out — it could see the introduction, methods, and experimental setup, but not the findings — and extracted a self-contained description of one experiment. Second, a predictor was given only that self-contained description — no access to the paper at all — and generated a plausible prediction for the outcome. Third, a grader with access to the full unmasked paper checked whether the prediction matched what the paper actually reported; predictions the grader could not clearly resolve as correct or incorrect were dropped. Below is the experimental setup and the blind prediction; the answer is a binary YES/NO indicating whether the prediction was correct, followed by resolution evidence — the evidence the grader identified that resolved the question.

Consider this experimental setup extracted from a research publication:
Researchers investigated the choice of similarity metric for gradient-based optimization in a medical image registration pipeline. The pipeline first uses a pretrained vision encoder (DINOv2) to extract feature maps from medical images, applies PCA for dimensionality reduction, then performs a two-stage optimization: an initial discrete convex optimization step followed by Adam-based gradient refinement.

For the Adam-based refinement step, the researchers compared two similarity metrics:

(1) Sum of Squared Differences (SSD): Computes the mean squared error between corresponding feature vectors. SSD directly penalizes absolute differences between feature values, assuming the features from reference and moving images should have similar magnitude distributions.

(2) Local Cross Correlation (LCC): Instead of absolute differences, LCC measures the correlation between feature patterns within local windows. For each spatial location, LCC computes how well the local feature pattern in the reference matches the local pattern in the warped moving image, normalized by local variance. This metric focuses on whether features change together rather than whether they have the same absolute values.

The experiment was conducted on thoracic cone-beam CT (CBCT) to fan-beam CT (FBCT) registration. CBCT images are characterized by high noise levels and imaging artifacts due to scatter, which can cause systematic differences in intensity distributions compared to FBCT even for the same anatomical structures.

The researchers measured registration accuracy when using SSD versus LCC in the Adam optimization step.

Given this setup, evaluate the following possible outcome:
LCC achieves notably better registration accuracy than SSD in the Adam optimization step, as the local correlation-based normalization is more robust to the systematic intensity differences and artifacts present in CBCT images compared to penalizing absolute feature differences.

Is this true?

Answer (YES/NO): YES